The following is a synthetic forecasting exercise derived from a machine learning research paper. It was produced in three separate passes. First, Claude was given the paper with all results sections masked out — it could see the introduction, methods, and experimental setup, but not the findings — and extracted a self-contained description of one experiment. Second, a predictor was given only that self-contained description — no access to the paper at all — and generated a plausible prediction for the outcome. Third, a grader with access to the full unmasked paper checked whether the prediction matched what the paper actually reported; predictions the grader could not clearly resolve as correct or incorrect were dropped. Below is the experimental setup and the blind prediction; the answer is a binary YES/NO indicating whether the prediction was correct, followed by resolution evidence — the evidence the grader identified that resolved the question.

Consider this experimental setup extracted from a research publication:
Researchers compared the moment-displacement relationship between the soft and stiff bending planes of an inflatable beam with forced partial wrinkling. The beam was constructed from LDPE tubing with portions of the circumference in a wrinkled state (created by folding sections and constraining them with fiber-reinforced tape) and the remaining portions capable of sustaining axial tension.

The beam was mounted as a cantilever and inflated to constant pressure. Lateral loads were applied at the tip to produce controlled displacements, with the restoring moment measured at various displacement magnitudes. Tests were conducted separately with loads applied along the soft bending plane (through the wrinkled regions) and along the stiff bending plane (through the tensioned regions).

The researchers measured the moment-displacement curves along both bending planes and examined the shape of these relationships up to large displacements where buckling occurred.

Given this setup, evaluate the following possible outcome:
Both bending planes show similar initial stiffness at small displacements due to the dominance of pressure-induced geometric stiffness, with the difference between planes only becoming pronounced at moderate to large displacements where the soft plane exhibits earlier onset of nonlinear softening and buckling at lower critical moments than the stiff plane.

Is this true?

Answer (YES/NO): NO